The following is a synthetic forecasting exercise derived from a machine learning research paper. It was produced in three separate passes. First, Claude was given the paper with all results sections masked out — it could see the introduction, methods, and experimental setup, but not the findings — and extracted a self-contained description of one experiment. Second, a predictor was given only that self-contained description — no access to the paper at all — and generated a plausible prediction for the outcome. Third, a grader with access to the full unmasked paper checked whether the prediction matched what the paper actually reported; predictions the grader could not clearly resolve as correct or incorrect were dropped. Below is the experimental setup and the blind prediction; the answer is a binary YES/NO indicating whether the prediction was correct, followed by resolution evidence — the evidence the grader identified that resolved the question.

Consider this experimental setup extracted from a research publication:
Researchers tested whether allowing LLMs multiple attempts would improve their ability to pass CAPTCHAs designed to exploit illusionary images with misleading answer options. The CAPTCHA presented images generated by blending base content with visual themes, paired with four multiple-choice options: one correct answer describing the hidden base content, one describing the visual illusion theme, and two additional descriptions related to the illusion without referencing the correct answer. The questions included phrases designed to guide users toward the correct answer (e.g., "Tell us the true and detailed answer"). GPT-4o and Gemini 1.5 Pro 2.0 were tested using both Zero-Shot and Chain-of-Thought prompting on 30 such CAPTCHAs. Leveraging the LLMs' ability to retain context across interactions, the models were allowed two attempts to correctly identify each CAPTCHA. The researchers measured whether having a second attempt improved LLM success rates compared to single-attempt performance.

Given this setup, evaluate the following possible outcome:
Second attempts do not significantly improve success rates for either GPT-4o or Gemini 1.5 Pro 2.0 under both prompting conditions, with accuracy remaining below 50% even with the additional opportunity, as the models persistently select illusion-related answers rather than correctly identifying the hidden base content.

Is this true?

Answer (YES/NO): YES